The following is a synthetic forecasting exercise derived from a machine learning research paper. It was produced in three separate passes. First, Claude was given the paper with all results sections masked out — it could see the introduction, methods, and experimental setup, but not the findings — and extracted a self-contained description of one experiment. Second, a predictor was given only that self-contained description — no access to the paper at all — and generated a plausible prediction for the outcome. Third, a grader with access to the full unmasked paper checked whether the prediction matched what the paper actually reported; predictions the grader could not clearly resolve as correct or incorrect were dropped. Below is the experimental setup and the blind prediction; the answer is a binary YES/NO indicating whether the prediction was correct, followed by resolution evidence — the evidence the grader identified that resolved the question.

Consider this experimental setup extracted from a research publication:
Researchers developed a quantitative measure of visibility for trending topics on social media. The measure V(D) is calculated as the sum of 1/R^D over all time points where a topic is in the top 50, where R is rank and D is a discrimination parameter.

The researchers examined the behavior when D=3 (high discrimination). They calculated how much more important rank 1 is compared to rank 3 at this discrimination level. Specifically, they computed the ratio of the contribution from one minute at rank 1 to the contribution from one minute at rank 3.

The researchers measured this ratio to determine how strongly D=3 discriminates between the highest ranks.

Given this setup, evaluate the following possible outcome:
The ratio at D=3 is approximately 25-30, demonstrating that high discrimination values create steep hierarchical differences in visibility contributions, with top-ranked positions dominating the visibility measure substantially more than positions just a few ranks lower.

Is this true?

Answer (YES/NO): YES